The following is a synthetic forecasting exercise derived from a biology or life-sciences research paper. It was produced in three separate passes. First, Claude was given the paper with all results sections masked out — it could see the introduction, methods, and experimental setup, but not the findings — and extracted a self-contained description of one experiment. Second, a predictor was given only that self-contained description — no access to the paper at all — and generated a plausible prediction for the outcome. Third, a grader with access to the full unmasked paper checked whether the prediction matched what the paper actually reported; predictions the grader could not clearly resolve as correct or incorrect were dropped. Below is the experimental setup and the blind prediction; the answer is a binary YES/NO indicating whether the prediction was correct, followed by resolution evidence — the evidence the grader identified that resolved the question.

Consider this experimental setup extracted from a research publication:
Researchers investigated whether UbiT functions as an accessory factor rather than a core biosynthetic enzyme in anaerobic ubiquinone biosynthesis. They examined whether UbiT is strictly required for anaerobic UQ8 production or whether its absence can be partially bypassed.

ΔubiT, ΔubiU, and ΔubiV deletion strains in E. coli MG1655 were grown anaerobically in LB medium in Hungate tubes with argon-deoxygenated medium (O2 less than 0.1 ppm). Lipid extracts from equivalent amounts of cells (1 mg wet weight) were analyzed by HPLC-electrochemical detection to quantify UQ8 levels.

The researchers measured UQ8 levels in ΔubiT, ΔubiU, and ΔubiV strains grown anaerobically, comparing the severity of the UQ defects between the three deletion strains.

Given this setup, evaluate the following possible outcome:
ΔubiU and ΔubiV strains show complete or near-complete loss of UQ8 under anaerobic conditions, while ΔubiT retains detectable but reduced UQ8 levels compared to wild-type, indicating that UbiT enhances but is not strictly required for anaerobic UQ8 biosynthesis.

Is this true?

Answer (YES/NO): NO